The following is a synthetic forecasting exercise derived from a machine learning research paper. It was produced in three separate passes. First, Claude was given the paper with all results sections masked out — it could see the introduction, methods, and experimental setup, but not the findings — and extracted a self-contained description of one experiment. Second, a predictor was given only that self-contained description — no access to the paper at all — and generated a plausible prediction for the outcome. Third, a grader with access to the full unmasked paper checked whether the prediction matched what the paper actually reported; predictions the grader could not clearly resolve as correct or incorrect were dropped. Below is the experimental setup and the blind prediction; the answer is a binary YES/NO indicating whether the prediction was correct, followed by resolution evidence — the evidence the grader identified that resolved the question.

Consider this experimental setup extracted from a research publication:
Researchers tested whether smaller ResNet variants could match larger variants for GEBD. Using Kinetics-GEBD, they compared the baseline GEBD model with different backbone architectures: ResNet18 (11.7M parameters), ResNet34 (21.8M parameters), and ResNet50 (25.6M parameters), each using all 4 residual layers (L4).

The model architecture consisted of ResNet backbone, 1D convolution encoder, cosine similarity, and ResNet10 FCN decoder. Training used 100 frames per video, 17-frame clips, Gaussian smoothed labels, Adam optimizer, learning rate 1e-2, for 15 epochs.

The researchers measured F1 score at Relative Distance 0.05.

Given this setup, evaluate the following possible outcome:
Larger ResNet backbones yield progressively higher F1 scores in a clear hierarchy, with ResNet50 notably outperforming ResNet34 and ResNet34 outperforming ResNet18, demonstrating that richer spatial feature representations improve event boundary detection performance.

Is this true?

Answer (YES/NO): NO